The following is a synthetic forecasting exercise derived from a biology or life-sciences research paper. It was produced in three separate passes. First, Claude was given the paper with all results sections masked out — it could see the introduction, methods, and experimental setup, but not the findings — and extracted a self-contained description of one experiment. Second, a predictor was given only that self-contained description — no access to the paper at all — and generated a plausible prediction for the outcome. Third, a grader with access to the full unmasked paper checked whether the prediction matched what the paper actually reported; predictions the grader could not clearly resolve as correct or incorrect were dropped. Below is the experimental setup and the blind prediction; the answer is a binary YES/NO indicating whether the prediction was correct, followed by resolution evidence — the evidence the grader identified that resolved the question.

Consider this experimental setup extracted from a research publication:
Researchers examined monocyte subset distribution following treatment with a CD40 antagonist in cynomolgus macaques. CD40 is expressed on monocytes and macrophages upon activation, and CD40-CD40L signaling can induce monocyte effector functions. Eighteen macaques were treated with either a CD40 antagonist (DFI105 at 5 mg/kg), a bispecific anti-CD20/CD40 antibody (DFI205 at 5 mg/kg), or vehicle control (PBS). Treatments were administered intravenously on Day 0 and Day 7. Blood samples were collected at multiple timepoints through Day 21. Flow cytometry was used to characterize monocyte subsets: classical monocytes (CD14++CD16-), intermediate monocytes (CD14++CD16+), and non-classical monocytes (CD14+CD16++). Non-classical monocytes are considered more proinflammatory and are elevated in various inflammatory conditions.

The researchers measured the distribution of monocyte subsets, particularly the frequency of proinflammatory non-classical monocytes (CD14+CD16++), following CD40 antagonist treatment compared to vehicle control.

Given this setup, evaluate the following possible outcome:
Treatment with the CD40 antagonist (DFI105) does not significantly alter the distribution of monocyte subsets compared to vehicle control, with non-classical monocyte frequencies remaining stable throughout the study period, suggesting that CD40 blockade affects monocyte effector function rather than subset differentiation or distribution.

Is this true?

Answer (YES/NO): YES